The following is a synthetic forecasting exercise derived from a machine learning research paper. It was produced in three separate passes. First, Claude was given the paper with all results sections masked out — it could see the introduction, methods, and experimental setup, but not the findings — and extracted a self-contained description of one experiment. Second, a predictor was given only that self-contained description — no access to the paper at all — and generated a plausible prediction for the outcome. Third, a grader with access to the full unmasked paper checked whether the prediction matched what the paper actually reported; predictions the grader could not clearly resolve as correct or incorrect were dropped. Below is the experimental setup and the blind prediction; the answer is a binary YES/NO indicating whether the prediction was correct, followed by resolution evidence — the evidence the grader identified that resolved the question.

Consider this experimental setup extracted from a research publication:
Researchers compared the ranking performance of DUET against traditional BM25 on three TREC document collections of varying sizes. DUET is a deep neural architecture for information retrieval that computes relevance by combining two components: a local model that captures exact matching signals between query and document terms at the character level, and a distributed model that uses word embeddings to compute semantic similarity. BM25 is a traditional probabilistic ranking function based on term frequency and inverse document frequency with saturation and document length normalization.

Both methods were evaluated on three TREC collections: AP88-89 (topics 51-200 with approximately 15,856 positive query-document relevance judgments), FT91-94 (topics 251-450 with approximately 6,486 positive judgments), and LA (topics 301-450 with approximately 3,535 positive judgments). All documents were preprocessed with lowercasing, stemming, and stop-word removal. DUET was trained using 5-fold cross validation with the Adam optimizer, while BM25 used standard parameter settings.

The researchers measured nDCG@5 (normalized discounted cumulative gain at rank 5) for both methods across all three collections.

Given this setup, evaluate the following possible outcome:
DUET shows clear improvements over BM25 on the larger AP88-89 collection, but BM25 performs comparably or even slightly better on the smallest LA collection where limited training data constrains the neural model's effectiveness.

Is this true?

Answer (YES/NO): NO